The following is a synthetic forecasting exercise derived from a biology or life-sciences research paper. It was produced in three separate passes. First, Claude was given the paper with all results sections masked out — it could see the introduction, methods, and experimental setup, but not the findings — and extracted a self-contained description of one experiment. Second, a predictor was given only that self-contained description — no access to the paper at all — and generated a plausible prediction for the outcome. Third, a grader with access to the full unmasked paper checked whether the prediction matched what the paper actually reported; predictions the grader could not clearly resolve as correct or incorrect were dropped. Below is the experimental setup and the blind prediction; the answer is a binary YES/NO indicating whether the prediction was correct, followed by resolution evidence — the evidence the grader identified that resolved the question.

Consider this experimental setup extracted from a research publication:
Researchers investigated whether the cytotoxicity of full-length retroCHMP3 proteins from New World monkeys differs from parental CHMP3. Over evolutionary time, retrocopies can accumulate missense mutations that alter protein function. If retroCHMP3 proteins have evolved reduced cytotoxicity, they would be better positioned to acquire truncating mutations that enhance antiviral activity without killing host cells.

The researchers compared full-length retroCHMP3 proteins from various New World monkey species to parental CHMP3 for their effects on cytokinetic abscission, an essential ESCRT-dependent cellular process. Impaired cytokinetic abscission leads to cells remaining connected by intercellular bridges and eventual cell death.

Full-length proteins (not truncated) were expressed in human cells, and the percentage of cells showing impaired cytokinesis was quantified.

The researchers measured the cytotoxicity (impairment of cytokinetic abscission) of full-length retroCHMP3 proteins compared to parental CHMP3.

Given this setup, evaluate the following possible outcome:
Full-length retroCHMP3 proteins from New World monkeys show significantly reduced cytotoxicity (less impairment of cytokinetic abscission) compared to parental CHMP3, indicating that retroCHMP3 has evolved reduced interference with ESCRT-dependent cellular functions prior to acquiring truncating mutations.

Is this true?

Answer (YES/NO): YES